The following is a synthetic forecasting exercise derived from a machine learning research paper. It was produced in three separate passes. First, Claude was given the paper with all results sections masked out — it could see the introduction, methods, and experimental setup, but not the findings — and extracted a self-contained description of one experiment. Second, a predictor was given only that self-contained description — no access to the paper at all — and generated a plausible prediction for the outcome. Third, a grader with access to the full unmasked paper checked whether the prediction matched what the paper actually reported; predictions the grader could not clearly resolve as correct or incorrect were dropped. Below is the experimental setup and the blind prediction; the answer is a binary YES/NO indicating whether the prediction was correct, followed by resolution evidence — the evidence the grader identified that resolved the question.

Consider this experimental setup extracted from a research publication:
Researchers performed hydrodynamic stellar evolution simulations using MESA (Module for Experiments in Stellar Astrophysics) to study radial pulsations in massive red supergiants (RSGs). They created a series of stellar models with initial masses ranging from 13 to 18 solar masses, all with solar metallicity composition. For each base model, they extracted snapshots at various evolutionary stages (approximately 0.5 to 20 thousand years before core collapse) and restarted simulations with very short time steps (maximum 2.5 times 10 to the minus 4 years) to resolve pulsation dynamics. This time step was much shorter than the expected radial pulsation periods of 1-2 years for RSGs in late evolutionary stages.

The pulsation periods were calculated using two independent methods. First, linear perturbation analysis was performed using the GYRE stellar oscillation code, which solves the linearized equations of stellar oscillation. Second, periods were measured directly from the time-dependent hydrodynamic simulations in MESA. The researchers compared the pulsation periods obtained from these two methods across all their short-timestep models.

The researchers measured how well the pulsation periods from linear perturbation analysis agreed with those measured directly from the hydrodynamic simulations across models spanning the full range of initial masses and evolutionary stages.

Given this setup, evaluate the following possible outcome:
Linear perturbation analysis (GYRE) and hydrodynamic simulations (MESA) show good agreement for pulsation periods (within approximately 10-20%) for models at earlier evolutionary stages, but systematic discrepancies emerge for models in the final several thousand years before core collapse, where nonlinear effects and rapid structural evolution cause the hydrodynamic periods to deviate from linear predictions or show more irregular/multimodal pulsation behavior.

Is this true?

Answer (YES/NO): NO